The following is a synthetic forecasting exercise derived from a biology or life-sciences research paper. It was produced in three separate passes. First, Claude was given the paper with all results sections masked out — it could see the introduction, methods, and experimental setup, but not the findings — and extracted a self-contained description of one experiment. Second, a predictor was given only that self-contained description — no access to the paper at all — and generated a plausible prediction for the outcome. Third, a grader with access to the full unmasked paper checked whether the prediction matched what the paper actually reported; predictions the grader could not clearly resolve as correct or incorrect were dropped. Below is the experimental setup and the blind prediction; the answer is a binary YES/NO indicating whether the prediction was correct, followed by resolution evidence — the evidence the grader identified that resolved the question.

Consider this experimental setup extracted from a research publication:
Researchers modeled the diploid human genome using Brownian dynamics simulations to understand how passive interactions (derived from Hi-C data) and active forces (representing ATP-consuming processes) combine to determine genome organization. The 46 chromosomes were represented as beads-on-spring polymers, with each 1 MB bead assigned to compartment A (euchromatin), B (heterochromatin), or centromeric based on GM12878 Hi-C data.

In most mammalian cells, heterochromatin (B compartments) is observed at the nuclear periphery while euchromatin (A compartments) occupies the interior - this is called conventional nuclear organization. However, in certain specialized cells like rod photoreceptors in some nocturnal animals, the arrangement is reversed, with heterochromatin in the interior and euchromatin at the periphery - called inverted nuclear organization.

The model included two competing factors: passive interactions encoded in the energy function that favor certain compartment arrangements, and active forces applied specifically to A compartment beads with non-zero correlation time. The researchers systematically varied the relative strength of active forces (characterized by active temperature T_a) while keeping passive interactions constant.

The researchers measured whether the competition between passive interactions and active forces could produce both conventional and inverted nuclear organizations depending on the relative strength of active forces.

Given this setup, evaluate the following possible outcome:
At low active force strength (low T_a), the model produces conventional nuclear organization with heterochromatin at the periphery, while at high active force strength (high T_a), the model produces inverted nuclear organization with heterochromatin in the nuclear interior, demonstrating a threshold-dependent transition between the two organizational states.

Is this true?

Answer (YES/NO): NO